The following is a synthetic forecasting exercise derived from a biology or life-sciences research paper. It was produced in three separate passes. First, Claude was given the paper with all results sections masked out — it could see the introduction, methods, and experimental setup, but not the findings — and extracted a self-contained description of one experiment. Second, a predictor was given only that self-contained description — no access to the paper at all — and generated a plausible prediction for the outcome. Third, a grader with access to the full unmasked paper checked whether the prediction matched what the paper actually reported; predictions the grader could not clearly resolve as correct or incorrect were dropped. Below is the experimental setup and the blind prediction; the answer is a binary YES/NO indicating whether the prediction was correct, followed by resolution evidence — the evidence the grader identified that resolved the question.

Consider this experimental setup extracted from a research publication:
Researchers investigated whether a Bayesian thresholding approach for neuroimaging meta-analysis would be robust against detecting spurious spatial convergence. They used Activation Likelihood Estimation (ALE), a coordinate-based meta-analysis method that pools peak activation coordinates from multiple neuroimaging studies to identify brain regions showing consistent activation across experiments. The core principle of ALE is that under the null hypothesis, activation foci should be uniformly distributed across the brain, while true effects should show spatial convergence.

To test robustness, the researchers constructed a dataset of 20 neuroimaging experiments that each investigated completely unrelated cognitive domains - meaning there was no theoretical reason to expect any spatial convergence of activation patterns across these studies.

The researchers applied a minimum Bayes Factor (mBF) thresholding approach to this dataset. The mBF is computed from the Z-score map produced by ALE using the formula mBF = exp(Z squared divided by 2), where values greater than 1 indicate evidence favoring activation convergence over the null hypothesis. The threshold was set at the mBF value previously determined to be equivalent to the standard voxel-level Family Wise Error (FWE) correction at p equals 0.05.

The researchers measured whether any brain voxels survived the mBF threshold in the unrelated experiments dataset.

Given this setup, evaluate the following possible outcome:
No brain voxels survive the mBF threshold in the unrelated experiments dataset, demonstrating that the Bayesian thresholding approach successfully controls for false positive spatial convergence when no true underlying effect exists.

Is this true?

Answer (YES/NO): YES